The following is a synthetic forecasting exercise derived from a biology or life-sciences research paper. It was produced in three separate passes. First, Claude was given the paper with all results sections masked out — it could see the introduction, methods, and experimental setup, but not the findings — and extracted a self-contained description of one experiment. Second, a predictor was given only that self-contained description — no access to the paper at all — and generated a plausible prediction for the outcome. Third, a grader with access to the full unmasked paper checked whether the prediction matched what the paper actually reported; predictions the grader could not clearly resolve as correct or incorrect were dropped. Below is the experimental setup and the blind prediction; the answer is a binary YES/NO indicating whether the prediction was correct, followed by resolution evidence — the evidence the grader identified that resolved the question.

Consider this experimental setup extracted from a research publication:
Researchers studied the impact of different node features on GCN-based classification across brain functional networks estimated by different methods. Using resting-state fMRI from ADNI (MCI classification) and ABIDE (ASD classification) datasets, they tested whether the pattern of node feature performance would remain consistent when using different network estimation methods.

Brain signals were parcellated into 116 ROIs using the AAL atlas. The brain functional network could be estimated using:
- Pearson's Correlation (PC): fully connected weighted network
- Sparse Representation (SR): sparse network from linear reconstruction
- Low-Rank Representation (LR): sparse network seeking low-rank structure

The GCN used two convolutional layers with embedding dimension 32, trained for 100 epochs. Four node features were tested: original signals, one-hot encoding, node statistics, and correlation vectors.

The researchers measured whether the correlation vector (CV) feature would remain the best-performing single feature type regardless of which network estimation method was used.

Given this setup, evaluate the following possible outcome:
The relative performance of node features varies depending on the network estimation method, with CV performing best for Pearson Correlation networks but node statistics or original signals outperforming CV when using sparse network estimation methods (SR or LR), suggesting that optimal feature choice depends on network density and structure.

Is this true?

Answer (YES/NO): NO